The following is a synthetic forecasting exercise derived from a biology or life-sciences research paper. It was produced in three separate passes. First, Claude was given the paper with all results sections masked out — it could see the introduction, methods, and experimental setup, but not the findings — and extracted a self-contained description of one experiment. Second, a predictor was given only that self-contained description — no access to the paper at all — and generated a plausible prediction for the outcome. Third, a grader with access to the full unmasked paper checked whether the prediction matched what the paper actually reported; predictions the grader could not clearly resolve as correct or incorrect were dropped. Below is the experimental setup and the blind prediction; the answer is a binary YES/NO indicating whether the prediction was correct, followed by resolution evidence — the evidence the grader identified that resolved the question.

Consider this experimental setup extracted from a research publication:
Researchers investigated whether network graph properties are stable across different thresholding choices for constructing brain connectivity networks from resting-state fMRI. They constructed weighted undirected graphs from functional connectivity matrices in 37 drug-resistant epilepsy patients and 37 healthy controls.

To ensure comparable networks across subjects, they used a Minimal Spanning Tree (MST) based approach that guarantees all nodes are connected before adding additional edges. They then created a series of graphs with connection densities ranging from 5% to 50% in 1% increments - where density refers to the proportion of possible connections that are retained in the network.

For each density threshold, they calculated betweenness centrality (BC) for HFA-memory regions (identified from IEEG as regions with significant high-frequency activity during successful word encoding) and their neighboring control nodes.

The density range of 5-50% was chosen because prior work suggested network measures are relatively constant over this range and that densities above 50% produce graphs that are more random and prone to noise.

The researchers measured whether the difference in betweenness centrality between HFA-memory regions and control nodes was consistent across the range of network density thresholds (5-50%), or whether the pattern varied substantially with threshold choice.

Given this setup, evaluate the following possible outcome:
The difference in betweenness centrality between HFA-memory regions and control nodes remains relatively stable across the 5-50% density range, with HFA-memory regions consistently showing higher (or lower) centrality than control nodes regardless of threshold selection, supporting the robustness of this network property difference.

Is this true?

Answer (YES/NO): YES